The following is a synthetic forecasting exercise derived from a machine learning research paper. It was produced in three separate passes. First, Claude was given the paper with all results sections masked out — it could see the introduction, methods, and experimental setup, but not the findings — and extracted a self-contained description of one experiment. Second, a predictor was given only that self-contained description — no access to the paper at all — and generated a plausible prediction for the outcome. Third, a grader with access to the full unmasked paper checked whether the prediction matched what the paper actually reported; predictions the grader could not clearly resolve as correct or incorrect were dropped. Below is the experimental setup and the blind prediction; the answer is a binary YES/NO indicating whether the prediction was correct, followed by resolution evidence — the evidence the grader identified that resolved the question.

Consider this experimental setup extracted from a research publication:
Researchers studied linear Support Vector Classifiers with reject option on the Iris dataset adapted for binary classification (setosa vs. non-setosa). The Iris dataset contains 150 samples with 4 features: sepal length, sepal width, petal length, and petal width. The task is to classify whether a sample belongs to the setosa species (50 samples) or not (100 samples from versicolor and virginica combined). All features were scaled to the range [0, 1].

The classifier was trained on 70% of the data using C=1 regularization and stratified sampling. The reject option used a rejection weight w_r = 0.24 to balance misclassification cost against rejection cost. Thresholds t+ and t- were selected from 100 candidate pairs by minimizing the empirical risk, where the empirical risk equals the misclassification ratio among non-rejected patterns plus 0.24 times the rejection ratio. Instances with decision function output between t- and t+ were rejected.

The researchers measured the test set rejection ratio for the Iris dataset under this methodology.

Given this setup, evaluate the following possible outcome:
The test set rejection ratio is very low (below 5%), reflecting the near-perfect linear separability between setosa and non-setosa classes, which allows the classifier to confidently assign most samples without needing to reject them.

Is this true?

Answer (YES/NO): YES